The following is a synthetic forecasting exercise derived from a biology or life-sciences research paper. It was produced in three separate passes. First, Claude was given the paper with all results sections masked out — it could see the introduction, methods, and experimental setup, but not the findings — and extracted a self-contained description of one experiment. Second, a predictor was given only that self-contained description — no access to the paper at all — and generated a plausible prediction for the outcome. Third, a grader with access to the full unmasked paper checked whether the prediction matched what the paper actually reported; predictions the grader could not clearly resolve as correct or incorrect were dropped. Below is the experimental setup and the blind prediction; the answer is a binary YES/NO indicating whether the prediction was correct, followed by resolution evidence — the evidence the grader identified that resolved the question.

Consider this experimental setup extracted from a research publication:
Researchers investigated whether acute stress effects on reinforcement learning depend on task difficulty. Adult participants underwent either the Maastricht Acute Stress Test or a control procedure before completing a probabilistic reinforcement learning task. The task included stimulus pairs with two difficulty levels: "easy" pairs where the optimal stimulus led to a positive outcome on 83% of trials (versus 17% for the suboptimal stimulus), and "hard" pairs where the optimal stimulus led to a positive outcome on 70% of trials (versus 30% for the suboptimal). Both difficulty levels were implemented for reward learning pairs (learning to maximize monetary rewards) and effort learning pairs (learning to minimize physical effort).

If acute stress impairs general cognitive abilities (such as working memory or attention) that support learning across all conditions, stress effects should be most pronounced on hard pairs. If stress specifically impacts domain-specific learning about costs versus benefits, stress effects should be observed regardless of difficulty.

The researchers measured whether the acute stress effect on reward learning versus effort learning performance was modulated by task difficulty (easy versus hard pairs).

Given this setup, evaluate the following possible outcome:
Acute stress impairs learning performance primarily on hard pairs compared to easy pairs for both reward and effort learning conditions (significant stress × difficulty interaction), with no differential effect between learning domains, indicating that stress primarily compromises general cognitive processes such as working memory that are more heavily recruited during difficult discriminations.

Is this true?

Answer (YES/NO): NO